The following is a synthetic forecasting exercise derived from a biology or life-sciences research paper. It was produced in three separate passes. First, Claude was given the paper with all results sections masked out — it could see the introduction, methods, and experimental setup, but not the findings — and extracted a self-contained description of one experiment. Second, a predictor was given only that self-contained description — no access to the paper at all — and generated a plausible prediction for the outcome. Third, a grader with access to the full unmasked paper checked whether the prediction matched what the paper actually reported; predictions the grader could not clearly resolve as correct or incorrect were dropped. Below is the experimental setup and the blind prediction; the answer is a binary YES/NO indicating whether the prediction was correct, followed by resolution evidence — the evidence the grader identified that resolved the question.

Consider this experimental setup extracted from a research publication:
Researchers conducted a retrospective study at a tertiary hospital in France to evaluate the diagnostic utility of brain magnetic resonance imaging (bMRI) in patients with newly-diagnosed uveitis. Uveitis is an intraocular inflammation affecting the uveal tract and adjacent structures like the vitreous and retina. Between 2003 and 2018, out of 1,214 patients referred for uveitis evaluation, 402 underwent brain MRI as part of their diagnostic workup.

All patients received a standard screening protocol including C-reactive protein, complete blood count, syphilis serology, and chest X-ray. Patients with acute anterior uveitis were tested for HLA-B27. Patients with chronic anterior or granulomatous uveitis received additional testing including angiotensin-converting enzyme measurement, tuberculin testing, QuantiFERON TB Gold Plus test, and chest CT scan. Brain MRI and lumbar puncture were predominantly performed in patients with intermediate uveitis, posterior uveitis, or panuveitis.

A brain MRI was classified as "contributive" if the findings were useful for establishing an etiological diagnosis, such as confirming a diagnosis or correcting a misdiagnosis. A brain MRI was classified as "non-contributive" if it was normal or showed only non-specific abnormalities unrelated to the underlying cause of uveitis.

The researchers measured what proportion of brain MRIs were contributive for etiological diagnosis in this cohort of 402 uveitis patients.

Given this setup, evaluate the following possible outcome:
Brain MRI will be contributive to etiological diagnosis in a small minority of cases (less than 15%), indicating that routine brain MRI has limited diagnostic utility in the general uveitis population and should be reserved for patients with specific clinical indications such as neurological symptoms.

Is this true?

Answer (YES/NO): YES